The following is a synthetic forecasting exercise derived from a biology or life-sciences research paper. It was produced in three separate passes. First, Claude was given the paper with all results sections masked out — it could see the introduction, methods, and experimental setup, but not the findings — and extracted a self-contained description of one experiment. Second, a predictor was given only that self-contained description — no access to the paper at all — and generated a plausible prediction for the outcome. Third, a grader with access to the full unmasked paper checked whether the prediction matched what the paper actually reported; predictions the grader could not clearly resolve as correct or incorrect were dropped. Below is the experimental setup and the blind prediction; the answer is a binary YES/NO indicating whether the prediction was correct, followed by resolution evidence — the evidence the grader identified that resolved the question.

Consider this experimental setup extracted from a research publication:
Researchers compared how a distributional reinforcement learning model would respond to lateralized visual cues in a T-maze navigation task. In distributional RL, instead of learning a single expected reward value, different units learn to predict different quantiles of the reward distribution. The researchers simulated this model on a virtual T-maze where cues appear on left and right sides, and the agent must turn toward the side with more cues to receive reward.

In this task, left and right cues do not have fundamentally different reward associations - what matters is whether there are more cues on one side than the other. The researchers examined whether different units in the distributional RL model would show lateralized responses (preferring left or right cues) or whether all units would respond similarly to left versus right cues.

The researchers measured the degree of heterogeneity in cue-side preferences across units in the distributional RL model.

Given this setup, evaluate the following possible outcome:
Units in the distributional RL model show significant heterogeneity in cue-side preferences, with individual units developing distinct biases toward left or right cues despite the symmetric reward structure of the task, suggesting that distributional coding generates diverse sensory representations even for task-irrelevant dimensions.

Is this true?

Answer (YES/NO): NO